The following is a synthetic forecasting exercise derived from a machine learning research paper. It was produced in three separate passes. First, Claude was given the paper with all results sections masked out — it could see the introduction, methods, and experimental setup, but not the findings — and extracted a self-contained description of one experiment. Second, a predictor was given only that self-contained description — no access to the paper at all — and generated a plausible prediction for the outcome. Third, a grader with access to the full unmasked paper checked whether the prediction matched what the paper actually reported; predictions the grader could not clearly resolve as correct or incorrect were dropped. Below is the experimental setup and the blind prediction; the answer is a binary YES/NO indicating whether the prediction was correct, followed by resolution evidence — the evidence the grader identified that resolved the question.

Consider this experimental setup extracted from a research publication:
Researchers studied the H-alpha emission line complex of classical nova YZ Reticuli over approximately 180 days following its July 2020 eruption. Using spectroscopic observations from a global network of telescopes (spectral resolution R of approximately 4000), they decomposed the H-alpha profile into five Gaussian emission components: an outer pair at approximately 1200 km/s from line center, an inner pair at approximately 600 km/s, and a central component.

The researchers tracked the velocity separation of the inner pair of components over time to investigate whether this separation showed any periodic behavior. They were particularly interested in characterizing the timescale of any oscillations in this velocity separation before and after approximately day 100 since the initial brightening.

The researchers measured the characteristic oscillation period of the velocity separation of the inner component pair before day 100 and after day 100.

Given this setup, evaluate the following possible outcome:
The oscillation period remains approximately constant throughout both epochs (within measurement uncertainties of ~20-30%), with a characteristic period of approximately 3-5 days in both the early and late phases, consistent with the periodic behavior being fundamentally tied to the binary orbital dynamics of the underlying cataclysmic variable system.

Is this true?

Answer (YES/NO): NO